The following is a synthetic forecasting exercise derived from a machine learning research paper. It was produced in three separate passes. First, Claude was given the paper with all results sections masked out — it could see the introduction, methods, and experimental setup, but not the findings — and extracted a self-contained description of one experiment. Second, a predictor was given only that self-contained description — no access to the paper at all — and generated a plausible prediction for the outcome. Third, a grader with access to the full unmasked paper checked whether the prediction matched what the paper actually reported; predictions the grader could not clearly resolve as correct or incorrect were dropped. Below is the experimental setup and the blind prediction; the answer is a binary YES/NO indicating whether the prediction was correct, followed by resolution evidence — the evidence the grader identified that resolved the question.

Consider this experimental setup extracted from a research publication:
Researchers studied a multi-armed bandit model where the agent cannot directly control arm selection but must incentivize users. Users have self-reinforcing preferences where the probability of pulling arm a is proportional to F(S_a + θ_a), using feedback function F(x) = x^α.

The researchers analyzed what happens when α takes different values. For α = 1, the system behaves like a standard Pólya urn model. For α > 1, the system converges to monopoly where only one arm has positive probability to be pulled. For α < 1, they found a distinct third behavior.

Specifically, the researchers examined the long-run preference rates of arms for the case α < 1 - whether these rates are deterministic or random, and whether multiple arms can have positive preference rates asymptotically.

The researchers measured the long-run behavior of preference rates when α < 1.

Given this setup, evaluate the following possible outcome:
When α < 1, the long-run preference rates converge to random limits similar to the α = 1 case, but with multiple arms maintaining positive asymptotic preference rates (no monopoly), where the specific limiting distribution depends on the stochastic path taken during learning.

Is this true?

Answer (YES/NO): NO